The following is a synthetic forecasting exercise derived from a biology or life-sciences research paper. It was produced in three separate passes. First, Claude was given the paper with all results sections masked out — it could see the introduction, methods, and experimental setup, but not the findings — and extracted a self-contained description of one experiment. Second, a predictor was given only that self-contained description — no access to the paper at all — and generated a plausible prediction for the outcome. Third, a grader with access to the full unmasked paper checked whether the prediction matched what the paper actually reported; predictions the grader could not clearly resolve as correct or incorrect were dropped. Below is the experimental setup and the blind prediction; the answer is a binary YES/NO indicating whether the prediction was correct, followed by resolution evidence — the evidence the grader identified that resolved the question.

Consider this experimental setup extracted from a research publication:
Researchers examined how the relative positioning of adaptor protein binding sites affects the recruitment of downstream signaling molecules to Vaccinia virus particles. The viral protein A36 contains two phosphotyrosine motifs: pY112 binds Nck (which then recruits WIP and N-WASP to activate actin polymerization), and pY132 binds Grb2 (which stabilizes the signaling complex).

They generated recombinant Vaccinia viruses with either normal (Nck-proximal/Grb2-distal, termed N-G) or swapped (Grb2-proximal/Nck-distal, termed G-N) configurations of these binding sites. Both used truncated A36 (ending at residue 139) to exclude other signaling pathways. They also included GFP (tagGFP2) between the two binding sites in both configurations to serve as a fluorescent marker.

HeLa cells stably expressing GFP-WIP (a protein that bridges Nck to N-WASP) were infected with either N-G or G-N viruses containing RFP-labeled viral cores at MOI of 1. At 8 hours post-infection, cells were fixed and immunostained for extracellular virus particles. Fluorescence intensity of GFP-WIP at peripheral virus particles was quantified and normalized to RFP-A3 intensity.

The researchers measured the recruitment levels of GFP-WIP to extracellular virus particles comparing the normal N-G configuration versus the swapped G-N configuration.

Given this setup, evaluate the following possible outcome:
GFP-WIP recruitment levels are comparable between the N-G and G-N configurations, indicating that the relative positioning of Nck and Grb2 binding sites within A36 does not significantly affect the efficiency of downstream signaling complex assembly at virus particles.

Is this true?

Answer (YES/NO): NO